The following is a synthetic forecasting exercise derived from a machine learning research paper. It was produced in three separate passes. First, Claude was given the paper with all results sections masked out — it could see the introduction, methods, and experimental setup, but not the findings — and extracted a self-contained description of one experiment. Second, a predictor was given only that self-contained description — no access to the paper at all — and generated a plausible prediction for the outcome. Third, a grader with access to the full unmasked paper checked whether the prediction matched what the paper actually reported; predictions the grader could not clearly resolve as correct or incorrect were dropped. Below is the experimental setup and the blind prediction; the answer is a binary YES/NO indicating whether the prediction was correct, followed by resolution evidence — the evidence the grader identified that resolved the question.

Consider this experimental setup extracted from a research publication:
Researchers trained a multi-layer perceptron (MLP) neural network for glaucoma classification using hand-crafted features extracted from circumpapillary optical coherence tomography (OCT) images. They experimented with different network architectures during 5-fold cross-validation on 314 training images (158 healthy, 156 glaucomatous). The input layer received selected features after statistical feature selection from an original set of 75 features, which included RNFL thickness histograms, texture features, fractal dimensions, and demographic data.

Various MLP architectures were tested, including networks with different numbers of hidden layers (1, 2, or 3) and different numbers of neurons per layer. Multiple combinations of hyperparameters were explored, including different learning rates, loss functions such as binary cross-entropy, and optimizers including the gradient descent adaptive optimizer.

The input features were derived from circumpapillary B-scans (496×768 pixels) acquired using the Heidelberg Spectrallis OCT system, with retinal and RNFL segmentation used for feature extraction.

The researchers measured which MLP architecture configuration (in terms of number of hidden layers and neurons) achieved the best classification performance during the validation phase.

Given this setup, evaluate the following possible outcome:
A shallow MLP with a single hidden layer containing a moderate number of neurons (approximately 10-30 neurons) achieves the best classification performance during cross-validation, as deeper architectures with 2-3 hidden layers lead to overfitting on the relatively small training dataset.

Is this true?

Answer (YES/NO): NO